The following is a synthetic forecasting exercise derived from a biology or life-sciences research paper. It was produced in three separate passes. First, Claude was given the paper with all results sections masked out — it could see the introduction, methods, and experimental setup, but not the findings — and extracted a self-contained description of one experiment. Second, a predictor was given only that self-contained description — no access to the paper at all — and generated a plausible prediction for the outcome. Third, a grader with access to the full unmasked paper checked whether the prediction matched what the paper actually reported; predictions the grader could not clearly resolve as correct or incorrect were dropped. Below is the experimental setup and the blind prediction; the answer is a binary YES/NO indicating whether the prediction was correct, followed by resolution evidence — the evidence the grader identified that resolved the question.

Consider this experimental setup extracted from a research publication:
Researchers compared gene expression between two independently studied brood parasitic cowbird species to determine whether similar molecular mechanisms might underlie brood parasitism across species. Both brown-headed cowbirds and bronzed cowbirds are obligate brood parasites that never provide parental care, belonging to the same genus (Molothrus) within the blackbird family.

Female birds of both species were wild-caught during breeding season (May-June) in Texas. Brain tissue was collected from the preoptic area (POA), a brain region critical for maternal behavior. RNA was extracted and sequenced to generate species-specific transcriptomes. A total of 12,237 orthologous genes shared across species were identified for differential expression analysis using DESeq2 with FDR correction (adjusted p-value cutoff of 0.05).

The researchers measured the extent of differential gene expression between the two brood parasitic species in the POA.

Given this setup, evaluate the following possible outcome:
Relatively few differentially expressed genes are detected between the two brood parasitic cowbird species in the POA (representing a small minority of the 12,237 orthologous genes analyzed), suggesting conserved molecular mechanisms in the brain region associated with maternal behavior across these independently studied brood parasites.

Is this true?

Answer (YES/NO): YES